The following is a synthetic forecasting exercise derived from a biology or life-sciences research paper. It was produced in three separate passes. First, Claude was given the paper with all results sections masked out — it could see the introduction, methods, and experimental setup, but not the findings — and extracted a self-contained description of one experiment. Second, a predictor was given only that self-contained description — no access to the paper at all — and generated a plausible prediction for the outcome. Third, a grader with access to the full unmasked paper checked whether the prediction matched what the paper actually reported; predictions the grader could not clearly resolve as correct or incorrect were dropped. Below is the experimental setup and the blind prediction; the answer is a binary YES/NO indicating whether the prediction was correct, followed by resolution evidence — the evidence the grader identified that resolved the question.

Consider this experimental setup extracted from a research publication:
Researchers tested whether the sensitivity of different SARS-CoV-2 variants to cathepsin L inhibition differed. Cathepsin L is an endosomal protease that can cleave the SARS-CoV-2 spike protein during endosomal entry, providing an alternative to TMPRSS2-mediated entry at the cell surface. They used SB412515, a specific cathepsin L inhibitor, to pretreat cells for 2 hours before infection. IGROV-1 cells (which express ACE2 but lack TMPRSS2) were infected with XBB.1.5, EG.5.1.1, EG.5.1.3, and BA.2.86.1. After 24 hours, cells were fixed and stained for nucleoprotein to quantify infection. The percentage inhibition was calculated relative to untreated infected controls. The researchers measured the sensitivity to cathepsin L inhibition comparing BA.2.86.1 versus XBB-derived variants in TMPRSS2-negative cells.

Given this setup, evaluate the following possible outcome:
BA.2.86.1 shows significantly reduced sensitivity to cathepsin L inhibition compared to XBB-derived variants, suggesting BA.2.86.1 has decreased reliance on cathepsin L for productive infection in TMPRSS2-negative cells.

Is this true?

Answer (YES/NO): NO